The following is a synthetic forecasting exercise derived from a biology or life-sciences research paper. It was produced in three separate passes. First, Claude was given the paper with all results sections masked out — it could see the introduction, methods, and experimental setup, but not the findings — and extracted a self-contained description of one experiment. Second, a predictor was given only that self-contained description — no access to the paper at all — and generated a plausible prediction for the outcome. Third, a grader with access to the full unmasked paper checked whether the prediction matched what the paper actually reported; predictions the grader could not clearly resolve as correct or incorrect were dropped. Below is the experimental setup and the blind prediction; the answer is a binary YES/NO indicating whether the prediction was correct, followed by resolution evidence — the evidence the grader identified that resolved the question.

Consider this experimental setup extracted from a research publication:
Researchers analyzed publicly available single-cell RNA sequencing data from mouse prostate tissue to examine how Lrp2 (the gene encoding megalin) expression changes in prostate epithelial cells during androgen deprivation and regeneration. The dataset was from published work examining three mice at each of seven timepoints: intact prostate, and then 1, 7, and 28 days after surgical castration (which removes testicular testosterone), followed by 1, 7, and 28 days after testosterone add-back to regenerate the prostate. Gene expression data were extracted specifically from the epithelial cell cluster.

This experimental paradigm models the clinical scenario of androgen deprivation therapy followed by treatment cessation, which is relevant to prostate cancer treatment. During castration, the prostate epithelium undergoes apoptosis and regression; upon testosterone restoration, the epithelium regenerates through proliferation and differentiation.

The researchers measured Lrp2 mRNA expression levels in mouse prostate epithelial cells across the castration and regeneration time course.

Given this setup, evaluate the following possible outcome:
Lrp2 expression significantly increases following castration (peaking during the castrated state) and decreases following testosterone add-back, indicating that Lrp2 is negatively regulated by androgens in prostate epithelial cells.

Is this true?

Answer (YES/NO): YES